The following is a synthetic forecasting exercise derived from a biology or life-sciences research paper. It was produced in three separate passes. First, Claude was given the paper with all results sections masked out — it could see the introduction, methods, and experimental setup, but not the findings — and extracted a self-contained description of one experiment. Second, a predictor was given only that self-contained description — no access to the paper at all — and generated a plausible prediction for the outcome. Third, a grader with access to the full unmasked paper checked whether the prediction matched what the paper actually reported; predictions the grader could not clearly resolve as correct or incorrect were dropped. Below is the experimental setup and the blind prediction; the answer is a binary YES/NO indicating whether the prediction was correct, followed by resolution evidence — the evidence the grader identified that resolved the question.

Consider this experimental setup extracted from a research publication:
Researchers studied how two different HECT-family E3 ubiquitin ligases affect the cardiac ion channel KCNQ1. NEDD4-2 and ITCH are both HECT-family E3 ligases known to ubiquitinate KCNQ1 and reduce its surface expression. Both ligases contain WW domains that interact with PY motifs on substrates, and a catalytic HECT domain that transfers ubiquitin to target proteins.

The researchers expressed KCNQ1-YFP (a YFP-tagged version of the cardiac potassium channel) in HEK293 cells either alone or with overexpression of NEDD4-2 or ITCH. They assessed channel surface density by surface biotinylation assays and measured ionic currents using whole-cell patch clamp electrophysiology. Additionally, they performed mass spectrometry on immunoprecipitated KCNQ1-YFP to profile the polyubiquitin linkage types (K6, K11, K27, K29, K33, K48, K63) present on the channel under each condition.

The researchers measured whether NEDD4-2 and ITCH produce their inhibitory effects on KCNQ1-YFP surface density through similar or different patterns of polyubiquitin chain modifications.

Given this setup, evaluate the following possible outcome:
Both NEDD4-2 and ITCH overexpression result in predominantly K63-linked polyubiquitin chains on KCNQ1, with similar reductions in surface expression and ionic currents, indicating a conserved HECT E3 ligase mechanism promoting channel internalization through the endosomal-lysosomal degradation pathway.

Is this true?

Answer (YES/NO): NO